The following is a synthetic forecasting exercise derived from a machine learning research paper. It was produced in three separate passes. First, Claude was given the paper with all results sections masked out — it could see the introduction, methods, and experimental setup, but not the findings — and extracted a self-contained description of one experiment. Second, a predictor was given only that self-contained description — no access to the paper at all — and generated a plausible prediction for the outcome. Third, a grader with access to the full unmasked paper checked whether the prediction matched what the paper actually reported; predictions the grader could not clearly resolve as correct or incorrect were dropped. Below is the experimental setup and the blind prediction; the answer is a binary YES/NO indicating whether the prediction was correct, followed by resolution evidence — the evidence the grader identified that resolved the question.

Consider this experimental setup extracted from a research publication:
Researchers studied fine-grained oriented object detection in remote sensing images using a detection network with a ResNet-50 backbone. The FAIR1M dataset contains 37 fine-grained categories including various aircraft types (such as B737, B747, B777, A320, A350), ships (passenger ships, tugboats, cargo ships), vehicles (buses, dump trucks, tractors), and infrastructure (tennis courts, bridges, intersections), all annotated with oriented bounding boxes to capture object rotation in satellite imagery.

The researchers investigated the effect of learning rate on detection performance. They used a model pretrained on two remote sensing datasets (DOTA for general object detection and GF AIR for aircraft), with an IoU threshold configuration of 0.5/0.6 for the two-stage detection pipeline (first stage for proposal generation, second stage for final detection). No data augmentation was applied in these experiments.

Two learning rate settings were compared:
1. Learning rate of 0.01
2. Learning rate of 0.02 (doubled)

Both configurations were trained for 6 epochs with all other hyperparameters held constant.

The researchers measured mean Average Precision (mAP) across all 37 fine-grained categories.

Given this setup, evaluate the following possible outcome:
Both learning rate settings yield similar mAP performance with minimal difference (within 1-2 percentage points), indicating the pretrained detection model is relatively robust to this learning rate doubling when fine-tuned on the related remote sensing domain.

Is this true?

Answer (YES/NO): YES